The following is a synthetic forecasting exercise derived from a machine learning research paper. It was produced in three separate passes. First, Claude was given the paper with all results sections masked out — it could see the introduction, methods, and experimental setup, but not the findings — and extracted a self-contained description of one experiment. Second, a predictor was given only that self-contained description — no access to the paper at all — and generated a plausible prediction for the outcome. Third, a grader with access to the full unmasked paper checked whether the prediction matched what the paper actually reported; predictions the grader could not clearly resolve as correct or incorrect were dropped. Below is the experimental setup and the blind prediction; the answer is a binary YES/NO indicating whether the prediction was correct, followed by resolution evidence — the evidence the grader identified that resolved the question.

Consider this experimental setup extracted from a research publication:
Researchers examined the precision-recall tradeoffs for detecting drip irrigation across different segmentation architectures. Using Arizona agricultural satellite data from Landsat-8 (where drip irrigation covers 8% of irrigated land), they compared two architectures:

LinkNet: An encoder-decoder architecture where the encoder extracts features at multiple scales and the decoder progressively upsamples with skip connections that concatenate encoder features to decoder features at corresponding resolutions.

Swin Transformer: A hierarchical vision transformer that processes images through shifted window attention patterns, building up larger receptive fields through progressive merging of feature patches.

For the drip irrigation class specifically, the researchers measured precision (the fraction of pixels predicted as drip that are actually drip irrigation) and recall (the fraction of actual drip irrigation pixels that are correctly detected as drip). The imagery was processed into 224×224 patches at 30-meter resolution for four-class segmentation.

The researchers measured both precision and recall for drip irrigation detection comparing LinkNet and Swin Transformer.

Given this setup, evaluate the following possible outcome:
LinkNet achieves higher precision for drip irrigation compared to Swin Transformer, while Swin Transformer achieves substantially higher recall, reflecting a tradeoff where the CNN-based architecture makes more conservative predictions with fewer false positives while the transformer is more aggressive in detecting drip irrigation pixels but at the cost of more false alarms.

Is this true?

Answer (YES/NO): NO